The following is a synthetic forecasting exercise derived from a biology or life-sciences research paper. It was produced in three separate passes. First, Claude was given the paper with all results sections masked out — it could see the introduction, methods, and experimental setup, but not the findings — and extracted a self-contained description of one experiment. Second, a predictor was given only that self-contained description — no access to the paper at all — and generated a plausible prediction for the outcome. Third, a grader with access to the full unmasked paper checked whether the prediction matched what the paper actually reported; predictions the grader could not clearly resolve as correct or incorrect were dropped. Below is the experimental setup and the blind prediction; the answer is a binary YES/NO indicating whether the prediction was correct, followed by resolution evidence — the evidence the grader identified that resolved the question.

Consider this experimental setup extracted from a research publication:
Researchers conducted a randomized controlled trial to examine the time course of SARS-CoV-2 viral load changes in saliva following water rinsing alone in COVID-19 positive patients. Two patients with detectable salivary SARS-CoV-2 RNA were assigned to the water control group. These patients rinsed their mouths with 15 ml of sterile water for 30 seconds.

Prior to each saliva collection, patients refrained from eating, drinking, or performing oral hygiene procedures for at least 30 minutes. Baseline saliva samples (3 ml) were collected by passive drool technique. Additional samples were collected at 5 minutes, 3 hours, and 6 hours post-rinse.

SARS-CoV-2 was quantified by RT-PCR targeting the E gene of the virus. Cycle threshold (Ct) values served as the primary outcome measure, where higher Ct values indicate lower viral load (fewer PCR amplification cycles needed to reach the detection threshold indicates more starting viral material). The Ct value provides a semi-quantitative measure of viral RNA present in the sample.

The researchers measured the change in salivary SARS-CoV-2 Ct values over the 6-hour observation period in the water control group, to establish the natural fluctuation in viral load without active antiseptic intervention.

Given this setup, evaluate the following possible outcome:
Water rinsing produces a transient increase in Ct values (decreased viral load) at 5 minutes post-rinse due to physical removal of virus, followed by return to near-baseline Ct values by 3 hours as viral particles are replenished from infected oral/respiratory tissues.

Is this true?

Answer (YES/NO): NO